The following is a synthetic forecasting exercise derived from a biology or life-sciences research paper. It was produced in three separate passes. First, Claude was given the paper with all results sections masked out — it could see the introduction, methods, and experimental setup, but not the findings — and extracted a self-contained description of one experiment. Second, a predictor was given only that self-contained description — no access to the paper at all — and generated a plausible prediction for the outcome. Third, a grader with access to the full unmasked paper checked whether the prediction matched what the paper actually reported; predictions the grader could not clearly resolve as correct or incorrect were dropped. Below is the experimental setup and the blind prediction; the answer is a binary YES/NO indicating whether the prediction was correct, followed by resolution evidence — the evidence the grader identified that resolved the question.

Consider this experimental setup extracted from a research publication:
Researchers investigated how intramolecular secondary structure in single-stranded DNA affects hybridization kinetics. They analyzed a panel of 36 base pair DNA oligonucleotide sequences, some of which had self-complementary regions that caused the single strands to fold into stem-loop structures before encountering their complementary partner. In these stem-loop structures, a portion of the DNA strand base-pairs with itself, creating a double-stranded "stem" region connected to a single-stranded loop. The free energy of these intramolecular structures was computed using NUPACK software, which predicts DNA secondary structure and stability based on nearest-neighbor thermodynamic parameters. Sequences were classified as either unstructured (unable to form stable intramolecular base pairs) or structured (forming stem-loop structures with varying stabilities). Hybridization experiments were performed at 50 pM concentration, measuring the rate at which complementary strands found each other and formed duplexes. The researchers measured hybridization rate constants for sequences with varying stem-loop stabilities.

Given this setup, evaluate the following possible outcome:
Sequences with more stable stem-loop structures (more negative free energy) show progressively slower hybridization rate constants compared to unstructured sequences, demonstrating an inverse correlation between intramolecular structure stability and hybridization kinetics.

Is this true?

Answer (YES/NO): NO